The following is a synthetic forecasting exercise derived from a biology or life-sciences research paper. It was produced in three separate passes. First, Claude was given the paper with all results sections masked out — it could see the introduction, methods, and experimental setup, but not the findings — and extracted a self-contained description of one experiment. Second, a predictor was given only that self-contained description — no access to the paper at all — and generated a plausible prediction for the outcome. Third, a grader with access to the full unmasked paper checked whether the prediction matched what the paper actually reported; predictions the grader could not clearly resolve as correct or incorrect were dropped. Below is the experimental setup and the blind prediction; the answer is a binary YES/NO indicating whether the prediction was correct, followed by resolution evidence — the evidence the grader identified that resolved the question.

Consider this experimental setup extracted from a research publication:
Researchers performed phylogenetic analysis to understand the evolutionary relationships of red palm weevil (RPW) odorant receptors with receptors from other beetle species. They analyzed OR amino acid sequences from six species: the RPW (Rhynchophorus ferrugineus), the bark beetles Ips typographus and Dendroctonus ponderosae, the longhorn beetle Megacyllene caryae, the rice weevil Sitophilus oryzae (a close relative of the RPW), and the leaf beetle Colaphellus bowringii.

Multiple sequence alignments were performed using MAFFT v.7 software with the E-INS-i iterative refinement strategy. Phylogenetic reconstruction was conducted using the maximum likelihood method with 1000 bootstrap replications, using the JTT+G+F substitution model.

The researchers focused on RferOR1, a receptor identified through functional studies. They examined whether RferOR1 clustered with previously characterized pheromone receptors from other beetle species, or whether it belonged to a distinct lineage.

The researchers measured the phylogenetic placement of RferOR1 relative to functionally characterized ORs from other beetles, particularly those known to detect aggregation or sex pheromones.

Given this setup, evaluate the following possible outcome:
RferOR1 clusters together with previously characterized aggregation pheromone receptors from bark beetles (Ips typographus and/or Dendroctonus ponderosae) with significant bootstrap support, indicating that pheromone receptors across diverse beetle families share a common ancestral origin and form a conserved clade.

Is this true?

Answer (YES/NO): NO